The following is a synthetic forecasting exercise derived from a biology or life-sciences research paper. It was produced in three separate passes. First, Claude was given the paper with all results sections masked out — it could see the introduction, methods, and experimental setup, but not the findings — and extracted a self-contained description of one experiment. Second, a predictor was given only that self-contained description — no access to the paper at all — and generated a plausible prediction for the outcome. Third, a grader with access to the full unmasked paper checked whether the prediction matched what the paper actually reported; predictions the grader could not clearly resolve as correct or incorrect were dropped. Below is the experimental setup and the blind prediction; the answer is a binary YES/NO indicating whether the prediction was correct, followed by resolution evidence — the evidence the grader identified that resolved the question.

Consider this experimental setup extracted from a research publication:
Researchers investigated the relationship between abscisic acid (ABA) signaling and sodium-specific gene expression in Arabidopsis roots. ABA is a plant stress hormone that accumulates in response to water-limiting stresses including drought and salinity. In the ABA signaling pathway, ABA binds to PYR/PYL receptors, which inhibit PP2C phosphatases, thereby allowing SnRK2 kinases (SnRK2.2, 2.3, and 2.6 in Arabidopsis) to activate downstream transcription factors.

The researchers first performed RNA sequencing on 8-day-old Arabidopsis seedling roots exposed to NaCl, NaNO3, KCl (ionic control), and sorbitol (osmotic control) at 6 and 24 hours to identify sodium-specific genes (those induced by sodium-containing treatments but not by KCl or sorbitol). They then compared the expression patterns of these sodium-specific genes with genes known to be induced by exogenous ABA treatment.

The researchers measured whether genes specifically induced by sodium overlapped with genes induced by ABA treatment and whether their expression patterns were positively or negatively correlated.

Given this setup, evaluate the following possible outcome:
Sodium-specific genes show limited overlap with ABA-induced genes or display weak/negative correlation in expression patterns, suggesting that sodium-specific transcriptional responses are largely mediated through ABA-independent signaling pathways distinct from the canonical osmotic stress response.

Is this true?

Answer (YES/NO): YES